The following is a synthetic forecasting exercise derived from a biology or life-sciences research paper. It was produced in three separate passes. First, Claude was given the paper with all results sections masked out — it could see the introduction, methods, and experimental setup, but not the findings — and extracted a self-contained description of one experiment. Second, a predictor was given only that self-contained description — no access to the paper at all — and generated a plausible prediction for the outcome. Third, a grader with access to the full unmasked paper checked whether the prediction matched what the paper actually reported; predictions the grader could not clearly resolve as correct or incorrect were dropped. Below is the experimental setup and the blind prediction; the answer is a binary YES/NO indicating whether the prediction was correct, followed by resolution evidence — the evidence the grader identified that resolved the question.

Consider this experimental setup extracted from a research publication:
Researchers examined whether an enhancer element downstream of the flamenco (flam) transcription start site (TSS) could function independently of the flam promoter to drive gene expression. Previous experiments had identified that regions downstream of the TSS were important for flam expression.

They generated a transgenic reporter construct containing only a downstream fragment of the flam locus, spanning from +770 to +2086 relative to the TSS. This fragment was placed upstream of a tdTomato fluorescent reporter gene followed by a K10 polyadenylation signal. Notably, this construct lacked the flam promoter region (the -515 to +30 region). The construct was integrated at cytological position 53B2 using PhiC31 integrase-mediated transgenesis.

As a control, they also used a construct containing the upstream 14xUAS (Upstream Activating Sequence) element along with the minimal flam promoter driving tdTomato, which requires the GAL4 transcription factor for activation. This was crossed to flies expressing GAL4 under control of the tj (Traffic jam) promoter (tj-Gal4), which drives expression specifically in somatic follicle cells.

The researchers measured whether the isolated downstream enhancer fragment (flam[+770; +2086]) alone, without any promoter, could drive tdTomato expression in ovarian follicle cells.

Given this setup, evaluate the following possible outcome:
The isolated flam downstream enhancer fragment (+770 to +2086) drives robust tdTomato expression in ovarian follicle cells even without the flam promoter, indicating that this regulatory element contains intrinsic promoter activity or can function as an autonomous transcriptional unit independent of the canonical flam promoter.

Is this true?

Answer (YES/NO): NO